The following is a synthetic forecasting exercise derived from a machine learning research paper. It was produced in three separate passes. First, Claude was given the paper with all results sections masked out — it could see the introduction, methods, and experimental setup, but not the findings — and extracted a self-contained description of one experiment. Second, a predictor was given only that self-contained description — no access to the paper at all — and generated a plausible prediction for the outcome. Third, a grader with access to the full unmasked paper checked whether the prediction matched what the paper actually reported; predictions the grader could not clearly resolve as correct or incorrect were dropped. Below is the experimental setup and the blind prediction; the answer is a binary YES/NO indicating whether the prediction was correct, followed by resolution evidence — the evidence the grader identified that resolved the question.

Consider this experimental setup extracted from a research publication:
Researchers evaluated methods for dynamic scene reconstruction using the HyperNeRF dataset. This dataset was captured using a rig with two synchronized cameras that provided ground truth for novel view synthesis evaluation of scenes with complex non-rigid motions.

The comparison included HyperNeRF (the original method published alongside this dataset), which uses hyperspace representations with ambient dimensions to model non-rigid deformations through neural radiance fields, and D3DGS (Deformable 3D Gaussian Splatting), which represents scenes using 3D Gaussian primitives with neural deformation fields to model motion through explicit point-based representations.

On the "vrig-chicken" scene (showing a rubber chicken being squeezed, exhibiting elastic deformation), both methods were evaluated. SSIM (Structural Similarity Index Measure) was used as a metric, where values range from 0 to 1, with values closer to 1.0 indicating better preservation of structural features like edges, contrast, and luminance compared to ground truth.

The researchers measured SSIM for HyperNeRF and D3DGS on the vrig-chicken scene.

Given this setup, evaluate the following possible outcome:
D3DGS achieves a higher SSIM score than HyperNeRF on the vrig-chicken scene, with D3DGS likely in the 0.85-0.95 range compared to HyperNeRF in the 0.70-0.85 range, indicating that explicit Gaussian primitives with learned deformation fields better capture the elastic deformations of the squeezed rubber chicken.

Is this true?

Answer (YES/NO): NO